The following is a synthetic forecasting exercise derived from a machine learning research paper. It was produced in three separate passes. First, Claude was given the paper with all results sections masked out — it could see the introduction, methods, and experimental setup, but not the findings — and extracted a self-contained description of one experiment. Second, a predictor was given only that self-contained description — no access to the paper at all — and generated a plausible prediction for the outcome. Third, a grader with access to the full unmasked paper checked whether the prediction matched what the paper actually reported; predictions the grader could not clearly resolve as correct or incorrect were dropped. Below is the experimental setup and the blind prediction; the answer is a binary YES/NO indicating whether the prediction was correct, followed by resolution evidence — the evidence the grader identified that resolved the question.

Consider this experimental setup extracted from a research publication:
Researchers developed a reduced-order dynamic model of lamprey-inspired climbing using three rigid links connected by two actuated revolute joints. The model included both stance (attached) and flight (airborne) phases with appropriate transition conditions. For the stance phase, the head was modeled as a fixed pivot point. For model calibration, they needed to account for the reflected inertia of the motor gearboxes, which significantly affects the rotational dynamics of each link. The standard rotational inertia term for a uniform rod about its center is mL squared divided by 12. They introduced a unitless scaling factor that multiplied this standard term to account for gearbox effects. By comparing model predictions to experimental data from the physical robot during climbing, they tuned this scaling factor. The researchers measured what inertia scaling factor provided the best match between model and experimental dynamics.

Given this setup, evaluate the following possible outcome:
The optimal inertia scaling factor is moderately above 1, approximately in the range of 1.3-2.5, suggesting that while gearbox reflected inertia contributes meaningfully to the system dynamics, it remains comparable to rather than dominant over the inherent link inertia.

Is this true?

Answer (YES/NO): YES